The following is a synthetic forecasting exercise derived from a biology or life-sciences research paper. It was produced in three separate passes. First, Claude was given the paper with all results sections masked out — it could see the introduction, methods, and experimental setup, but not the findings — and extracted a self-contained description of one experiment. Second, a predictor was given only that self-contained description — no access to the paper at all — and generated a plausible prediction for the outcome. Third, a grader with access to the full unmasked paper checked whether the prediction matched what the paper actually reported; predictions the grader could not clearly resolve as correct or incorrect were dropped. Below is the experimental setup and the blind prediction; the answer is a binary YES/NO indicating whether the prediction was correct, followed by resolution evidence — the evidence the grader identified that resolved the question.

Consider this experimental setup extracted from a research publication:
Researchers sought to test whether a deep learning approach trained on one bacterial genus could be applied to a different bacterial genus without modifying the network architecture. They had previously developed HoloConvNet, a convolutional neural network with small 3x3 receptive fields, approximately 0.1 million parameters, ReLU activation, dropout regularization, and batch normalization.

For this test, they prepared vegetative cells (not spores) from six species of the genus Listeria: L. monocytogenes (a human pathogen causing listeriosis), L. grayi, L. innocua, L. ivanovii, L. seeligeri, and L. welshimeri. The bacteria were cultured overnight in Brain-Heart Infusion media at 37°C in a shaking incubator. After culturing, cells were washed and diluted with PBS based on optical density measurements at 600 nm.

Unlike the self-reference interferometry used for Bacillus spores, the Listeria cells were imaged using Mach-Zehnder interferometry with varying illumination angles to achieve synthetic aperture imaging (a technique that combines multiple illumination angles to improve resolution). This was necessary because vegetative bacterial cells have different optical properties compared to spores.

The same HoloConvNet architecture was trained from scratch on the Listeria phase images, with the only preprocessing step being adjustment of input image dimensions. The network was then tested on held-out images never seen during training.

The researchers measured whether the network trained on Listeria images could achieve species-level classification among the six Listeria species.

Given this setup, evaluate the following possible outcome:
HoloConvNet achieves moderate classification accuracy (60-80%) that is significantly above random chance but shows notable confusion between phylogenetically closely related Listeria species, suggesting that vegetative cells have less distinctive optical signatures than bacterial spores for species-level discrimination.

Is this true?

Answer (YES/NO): NO